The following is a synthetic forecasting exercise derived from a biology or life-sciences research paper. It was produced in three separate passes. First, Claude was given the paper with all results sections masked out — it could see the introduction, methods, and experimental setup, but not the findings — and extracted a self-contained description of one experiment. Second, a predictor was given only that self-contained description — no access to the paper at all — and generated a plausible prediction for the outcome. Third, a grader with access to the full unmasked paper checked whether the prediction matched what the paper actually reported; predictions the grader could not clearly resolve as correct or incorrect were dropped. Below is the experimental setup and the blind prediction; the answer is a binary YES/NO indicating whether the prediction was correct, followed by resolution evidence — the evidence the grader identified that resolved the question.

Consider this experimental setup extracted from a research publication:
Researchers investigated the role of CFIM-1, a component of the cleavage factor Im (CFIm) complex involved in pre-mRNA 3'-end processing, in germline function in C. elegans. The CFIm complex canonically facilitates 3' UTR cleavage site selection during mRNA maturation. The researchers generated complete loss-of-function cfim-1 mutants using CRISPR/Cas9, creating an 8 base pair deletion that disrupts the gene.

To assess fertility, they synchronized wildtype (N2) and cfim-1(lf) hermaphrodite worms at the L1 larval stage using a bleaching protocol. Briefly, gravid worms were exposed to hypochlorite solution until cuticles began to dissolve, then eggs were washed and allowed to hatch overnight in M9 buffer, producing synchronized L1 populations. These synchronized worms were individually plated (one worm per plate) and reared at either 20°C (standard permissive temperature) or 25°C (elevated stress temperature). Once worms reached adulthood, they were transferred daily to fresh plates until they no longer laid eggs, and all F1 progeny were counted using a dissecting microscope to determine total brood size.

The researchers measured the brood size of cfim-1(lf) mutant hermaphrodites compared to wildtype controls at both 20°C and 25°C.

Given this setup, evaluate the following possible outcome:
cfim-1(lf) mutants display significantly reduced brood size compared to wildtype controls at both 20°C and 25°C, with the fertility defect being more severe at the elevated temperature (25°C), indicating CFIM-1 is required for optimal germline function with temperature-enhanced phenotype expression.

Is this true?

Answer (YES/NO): YES